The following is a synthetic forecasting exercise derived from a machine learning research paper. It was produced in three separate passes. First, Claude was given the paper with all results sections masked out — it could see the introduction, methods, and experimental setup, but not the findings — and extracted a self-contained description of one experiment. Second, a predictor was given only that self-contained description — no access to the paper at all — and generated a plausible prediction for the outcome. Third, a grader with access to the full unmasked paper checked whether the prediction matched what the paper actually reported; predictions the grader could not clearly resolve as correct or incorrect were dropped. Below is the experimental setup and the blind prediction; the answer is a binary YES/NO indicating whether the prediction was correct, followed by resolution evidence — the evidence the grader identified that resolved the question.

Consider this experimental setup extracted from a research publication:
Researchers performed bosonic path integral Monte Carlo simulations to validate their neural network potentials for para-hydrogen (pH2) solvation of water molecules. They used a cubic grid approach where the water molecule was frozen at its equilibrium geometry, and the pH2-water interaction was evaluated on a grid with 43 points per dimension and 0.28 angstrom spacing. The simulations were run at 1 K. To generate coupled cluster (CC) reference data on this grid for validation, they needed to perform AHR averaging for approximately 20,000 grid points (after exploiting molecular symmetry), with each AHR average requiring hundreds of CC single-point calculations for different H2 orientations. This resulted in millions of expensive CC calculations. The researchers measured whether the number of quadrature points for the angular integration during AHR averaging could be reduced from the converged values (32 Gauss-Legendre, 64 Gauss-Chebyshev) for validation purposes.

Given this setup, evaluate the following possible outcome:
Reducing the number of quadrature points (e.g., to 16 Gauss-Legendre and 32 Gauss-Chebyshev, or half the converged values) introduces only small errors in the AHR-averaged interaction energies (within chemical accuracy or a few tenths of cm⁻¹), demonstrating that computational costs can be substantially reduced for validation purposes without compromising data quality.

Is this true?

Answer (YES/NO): YES